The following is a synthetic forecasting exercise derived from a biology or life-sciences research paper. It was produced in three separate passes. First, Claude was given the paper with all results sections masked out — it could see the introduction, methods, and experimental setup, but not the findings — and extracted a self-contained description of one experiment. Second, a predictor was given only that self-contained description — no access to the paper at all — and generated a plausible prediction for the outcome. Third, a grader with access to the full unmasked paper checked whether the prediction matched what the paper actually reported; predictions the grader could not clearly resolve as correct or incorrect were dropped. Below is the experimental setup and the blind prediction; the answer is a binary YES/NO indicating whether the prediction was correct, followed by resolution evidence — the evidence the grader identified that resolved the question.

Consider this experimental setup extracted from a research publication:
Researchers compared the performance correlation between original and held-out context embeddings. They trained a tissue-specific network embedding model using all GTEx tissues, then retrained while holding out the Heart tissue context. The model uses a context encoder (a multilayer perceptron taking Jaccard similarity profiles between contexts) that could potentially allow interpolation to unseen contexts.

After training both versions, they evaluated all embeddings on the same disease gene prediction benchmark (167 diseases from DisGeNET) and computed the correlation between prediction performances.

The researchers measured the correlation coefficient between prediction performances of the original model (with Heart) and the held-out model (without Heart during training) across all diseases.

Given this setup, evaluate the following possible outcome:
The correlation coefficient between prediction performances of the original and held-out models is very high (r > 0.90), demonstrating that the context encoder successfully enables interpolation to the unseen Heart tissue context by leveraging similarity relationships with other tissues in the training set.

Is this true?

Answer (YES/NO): NO